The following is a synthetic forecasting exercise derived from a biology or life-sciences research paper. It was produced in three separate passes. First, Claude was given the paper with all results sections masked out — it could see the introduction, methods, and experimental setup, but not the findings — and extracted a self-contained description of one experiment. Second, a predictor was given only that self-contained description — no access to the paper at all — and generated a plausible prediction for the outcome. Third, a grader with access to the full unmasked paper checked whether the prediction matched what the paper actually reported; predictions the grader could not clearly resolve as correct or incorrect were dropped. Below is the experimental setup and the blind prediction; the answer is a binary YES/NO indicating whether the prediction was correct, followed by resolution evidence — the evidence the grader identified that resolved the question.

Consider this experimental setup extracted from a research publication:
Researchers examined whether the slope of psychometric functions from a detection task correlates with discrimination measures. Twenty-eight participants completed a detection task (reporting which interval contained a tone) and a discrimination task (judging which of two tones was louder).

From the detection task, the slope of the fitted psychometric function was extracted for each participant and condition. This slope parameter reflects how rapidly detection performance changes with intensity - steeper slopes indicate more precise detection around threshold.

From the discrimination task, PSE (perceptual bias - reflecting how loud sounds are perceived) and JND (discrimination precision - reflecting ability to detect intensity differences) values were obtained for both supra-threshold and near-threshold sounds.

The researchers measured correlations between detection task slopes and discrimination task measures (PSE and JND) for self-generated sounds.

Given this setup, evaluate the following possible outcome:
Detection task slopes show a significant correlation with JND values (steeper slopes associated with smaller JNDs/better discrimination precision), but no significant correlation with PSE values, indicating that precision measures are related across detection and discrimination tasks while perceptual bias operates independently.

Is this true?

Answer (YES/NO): NO